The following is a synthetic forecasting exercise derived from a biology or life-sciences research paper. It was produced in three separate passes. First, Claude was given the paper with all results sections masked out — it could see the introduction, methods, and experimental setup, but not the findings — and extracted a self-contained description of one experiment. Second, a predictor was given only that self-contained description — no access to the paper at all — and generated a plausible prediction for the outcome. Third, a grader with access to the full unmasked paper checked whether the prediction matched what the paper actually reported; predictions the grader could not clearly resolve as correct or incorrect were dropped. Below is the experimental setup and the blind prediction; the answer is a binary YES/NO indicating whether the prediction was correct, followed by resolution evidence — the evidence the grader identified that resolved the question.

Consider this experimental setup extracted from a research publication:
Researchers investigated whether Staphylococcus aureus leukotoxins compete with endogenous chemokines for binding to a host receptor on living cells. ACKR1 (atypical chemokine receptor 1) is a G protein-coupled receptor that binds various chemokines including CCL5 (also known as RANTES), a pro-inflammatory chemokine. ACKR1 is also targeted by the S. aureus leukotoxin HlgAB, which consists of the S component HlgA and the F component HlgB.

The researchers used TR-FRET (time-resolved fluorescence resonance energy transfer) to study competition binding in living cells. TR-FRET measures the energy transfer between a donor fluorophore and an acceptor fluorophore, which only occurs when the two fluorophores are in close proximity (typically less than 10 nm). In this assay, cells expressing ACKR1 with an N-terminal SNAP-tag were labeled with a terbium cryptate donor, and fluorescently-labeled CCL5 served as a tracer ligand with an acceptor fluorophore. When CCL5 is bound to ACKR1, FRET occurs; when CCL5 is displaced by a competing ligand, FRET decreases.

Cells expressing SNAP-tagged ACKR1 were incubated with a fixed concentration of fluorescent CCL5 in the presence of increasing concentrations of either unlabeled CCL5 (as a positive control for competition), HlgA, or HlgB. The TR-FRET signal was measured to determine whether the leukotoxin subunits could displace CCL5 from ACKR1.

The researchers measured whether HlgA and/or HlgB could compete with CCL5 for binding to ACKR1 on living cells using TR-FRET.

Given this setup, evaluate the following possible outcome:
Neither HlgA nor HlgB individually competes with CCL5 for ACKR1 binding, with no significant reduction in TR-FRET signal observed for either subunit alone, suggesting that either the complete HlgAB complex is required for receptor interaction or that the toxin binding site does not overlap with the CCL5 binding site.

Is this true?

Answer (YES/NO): NO